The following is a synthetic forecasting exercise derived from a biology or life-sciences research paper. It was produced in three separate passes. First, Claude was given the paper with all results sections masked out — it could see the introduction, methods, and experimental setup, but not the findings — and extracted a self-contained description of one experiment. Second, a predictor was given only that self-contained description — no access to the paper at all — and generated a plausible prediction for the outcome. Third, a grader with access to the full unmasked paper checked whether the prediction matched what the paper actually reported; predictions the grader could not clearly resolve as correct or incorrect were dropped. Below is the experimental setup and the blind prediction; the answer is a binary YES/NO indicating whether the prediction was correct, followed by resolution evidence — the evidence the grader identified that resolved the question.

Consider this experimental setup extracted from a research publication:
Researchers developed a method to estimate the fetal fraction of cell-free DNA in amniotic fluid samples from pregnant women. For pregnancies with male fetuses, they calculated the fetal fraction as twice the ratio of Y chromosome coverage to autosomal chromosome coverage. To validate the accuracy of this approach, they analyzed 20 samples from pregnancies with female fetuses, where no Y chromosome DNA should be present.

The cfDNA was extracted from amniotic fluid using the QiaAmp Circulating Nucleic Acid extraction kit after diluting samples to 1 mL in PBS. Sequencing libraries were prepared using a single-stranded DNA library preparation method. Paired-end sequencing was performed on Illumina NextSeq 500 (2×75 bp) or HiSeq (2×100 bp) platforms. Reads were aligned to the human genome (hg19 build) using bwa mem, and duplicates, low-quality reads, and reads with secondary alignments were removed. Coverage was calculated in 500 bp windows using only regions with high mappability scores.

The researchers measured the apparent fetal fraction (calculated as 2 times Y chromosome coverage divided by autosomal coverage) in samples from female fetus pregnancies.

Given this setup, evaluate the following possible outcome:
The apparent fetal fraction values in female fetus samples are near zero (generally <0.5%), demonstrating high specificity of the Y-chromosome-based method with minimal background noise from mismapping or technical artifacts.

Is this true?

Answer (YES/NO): NO